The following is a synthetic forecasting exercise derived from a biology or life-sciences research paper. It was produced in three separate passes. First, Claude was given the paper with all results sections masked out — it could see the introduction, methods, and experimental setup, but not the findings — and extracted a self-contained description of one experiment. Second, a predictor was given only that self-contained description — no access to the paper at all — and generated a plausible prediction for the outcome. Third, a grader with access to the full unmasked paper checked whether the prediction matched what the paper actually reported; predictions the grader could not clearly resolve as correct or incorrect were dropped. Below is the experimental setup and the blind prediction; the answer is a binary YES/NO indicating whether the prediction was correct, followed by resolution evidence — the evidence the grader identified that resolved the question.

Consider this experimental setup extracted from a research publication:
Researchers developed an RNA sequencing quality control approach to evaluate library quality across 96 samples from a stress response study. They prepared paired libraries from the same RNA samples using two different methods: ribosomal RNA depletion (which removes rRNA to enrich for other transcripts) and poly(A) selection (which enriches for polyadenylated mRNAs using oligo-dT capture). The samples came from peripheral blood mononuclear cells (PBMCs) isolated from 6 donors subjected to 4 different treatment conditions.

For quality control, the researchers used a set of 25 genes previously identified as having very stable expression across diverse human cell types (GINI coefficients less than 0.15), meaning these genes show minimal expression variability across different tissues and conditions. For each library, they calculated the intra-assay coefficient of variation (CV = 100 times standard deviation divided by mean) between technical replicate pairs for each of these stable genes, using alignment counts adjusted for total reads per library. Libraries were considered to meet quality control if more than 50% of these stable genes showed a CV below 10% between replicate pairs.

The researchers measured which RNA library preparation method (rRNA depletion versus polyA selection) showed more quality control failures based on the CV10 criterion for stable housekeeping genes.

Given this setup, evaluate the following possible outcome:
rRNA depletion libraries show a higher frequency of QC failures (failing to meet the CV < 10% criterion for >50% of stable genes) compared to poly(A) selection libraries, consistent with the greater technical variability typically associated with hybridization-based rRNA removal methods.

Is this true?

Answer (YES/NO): YES